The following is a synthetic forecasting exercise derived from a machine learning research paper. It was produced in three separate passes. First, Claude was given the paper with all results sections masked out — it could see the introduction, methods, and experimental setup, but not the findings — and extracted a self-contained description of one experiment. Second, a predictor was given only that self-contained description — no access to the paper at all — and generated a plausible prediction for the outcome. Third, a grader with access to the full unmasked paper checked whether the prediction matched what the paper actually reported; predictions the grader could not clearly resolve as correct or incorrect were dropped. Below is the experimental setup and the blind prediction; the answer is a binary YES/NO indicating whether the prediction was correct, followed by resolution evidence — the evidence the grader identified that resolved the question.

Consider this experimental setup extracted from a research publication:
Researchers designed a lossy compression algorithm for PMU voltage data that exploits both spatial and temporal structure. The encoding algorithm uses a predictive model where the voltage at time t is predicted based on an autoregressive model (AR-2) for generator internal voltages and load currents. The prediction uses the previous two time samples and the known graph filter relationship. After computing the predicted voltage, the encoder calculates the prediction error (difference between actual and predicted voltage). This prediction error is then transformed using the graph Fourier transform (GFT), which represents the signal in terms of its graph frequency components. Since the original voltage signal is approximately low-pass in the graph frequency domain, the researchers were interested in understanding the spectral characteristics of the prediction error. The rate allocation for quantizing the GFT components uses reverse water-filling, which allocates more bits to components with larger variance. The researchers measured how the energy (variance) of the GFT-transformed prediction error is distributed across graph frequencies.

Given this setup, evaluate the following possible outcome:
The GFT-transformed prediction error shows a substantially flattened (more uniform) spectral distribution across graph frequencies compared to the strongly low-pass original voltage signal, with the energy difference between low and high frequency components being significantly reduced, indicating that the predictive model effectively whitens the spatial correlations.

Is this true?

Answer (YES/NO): NO